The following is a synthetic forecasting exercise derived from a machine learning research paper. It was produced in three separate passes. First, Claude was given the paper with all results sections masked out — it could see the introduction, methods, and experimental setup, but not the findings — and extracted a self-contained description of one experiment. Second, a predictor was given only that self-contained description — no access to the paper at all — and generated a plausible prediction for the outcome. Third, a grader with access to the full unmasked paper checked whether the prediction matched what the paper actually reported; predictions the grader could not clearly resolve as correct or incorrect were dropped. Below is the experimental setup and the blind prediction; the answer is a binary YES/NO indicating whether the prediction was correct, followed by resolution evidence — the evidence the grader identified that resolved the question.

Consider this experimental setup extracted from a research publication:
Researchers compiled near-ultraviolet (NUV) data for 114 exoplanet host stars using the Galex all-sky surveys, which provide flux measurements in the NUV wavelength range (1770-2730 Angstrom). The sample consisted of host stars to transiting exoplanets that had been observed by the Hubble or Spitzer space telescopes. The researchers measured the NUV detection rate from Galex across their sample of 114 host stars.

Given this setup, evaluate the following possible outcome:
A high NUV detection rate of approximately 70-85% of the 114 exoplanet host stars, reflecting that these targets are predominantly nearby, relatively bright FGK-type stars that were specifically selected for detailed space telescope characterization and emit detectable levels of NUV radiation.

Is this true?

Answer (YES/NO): NO